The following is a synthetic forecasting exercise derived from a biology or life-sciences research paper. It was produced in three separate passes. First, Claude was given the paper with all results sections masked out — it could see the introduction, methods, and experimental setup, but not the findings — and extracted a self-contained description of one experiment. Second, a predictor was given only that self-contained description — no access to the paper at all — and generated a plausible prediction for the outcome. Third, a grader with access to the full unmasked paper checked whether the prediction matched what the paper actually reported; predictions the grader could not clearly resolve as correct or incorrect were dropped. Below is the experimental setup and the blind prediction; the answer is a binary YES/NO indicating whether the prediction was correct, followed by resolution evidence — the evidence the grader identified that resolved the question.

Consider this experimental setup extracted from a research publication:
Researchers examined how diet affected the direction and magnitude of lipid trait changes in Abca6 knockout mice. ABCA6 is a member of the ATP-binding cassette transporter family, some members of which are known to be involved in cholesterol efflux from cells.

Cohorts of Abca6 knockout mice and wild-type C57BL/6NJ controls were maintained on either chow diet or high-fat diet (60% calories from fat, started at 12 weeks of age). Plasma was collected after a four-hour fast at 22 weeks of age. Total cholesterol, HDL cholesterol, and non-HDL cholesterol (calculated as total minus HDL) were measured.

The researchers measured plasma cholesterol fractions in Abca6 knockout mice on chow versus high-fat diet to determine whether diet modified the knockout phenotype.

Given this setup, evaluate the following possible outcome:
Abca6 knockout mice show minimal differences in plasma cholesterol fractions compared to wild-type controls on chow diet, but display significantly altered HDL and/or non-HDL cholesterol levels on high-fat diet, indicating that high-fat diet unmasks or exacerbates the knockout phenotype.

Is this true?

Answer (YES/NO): NO